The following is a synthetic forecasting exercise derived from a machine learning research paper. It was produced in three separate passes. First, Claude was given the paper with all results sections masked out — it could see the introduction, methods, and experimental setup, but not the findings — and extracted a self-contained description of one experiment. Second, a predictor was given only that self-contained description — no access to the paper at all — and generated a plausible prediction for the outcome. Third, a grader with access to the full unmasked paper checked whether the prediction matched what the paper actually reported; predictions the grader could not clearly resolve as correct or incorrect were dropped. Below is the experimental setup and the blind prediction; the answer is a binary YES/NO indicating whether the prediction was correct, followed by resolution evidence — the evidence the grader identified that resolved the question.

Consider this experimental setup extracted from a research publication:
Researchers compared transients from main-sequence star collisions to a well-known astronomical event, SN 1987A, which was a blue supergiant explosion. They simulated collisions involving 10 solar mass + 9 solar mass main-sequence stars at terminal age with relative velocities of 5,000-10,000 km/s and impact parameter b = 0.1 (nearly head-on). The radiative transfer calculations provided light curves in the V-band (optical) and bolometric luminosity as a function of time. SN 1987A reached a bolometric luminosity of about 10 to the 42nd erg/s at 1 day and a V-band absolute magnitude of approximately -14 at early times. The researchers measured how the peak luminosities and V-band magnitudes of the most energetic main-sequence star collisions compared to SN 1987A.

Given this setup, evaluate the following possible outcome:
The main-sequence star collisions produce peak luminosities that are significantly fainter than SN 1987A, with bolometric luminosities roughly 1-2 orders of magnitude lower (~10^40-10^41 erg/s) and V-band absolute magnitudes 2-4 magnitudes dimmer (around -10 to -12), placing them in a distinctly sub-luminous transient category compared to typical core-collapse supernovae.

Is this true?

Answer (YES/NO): NO